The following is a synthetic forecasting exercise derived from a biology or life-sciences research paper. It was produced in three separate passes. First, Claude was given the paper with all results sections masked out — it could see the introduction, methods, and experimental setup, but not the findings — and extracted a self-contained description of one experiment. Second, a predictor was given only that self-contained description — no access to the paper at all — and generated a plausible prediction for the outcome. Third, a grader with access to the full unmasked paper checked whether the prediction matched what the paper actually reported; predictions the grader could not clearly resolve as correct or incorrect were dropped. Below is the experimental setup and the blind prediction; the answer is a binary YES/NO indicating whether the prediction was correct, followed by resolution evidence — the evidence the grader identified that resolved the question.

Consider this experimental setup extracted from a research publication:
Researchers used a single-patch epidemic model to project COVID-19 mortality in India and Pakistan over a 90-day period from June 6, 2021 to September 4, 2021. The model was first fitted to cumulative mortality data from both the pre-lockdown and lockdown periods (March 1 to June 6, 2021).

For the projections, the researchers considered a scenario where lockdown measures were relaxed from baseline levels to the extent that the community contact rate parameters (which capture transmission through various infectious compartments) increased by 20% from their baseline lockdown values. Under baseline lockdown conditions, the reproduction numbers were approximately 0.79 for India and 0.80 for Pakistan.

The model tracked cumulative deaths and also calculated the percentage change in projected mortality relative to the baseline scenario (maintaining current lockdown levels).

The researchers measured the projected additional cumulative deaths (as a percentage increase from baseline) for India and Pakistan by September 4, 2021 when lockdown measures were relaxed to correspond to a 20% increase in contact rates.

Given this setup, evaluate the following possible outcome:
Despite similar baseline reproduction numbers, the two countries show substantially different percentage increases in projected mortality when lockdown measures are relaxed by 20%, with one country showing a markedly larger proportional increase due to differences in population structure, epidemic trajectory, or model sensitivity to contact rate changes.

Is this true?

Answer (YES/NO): NO